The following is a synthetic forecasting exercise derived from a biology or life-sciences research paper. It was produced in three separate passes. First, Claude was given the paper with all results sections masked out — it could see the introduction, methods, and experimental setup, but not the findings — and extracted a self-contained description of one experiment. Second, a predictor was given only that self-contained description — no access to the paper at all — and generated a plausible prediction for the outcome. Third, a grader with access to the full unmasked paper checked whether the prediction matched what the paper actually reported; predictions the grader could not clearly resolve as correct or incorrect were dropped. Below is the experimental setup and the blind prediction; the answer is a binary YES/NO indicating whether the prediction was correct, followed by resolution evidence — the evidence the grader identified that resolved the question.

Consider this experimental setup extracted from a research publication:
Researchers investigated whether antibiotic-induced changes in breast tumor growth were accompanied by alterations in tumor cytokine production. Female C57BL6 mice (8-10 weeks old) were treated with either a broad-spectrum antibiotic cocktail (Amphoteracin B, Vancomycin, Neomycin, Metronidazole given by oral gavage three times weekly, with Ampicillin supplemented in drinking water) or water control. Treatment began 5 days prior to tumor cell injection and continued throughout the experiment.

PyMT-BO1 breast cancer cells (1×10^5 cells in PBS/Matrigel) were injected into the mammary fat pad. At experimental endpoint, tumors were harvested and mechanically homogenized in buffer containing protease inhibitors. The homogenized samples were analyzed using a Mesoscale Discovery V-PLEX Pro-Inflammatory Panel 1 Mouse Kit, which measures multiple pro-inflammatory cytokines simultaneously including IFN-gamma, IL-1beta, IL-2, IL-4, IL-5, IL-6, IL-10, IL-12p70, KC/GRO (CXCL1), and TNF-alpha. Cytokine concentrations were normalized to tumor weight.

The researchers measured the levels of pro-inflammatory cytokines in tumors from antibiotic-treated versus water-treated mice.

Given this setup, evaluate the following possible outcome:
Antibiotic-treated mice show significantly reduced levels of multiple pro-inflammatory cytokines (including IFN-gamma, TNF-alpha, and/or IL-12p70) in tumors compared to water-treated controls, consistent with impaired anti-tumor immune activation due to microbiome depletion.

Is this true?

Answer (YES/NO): NO